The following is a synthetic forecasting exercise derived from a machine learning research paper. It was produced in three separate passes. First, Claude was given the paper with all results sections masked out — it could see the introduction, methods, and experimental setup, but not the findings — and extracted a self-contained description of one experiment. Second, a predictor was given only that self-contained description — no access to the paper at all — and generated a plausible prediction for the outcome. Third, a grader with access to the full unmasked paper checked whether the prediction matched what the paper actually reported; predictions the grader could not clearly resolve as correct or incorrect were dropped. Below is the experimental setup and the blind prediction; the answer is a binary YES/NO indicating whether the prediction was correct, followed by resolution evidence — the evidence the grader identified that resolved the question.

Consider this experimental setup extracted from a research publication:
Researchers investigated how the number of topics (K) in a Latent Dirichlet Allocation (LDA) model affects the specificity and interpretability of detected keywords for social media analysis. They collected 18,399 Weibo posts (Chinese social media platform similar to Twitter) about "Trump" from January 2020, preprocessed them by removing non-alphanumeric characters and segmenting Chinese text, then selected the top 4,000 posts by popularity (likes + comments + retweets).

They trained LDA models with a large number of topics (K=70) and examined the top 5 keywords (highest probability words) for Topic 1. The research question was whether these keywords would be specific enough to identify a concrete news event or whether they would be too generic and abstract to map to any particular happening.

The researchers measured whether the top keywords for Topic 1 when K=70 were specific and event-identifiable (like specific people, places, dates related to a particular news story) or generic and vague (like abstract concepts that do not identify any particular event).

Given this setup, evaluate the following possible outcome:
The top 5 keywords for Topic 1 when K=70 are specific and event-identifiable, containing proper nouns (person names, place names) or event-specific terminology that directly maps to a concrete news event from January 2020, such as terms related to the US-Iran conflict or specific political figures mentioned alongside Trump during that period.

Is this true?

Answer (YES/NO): NO